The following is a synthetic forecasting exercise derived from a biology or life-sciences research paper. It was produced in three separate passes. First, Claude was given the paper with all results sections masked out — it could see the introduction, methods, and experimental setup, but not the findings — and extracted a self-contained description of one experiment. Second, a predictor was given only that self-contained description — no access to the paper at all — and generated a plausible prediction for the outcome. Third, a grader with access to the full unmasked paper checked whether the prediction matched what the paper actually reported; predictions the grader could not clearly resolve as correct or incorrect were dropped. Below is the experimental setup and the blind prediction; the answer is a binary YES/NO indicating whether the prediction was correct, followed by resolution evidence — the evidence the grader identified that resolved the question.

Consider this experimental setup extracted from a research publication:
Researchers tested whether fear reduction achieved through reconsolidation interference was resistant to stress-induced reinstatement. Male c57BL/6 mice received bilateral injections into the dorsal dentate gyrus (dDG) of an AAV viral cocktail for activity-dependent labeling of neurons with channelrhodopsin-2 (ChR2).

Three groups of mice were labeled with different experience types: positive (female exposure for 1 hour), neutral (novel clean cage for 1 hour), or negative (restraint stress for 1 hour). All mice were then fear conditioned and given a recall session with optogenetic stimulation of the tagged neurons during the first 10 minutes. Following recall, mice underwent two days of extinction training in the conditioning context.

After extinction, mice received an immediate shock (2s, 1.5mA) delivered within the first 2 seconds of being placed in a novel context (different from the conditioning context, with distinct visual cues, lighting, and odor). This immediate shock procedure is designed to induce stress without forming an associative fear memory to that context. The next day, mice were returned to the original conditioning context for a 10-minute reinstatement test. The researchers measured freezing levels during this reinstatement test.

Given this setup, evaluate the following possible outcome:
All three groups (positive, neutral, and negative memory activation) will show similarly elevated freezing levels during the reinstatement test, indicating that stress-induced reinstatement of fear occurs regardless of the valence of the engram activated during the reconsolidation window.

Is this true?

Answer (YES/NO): NO